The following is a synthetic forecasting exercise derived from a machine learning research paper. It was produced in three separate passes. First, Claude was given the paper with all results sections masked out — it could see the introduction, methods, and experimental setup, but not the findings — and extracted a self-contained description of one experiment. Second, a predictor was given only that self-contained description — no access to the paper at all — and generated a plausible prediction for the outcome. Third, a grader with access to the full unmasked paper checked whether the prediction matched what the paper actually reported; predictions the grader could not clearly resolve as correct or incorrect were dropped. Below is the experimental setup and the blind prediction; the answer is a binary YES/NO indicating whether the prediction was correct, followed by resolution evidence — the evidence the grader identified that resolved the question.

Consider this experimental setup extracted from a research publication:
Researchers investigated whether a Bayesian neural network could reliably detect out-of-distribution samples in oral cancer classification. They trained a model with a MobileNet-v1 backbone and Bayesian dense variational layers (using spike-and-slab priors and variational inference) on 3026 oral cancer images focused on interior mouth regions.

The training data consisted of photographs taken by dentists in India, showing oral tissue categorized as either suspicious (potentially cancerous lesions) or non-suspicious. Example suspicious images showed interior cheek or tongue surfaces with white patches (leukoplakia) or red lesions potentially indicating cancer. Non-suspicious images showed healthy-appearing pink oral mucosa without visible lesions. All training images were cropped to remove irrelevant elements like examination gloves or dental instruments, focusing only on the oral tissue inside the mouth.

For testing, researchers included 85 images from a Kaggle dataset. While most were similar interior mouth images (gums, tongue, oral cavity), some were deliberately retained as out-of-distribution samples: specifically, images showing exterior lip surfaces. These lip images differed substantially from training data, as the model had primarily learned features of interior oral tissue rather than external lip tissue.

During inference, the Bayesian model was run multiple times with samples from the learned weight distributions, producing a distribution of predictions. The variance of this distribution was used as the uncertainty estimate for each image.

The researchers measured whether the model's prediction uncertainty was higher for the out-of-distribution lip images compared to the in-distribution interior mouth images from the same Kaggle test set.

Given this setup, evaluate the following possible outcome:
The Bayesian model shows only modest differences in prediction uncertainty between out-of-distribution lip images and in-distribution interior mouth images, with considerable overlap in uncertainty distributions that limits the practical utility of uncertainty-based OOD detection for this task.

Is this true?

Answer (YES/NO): NO